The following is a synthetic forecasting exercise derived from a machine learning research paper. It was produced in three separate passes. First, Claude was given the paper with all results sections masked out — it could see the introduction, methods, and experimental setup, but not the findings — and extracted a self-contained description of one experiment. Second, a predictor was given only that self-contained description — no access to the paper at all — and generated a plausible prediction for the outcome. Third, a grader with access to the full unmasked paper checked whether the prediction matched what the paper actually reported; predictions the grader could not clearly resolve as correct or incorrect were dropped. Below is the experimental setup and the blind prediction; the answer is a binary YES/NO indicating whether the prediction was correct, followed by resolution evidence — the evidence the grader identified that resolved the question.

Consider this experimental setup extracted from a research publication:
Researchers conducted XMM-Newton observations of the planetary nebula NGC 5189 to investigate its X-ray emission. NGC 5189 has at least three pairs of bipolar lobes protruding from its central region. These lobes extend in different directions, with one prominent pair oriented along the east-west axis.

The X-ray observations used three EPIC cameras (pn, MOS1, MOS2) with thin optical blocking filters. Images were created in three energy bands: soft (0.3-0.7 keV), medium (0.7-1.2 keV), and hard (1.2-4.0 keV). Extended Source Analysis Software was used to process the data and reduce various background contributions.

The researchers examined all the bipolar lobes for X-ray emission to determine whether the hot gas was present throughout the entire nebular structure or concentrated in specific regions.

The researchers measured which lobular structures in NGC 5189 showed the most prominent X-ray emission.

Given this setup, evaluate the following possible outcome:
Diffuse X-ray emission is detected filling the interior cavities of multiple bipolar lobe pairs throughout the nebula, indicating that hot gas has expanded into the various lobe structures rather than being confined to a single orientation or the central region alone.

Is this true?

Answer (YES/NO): NO